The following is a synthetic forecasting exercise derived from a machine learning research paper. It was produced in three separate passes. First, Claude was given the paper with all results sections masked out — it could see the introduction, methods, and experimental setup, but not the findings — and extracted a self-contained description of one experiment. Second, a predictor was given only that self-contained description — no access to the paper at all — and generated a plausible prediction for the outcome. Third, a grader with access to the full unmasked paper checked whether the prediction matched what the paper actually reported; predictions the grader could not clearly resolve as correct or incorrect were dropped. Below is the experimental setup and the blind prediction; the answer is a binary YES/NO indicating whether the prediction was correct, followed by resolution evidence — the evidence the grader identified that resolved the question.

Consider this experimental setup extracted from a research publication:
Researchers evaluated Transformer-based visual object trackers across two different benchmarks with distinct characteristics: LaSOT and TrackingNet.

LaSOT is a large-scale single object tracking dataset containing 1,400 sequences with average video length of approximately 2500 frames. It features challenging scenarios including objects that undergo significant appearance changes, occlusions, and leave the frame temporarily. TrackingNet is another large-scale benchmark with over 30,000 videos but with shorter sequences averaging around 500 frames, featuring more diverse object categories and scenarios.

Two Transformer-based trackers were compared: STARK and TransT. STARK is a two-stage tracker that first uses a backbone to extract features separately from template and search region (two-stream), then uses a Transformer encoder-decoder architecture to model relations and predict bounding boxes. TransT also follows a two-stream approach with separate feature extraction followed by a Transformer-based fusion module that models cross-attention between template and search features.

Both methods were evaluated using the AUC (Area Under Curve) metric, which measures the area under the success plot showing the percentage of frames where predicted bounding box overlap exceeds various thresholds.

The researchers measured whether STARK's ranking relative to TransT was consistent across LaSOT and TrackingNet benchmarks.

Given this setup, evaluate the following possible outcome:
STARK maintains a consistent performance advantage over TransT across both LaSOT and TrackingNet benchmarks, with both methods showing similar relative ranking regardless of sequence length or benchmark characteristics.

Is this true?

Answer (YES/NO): NO